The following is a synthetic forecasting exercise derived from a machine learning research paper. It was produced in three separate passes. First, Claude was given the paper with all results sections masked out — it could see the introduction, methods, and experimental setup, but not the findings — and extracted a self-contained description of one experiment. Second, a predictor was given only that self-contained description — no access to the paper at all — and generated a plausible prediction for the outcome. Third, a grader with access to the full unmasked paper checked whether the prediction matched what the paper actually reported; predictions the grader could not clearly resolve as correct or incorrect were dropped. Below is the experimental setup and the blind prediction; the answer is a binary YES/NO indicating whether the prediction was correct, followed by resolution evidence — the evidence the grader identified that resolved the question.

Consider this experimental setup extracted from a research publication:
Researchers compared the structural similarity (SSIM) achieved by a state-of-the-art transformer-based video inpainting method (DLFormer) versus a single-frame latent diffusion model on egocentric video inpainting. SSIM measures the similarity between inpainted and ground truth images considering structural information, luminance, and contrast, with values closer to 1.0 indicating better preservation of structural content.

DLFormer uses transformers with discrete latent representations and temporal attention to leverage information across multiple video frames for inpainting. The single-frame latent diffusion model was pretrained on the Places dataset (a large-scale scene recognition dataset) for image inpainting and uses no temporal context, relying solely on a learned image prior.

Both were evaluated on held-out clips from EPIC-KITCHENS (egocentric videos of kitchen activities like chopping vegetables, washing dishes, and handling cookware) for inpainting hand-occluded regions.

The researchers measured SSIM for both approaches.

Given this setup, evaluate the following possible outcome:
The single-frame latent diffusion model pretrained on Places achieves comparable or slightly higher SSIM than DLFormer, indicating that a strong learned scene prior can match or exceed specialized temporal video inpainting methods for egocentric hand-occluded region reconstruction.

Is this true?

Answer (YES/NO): YES